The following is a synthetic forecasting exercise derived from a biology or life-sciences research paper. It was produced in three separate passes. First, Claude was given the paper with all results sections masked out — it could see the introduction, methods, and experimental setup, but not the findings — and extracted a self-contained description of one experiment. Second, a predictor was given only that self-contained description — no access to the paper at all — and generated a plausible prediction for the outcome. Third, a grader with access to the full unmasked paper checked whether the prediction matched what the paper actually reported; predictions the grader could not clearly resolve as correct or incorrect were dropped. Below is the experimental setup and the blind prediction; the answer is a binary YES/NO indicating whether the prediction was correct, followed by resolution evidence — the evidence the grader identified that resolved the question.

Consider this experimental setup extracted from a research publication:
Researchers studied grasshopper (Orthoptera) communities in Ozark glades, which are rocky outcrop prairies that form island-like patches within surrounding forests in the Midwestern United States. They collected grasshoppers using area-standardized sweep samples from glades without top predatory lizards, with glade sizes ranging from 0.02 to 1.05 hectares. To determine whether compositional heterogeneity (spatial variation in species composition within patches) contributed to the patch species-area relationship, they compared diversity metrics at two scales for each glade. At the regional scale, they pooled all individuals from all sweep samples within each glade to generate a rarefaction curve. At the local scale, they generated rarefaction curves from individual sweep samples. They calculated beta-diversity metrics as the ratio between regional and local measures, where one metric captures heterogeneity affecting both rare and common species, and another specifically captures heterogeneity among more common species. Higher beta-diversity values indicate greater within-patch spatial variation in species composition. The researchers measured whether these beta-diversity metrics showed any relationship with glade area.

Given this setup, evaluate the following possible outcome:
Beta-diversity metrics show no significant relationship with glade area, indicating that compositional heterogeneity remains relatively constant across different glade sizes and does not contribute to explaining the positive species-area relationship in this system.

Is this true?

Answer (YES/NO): YES